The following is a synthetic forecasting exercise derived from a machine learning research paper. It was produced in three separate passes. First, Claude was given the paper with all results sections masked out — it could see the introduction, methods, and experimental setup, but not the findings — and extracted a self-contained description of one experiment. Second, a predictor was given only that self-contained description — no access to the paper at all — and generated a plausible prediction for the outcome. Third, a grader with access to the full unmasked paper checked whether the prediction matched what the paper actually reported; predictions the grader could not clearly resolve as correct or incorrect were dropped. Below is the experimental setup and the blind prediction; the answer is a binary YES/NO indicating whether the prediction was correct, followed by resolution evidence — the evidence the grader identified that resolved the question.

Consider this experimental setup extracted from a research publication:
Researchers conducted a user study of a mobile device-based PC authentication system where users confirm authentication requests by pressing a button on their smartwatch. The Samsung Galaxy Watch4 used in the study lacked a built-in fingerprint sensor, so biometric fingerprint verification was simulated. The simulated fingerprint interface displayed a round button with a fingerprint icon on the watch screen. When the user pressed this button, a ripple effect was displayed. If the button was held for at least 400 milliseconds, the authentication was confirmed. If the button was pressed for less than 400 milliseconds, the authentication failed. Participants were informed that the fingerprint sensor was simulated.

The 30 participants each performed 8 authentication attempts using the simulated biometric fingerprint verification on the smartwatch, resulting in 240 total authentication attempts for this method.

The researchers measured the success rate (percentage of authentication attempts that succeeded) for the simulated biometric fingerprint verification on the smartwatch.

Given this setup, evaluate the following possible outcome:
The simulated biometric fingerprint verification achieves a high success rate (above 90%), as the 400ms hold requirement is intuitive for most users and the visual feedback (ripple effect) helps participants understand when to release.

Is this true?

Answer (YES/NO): YES